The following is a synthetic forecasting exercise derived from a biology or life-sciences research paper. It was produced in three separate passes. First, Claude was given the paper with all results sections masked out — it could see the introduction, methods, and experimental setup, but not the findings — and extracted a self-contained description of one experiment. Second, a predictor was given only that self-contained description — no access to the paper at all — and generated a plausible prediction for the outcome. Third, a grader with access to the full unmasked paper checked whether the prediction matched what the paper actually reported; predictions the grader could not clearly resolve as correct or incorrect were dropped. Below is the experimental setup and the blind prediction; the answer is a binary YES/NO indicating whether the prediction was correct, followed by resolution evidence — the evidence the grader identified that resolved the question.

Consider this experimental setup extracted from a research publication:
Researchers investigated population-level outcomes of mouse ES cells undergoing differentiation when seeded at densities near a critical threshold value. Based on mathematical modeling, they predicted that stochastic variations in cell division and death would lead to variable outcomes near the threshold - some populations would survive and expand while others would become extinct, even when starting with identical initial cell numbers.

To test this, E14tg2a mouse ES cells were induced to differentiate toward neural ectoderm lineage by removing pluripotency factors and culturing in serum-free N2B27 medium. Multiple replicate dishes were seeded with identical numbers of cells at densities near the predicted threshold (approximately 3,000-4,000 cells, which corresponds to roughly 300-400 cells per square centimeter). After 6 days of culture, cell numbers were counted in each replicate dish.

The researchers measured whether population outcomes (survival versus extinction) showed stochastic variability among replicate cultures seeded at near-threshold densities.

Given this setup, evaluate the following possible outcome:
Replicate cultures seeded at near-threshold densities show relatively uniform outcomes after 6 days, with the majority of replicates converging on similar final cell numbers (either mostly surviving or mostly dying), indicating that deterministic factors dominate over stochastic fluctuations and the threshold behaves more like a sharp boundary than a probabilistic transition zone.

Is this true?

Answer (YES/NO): NO